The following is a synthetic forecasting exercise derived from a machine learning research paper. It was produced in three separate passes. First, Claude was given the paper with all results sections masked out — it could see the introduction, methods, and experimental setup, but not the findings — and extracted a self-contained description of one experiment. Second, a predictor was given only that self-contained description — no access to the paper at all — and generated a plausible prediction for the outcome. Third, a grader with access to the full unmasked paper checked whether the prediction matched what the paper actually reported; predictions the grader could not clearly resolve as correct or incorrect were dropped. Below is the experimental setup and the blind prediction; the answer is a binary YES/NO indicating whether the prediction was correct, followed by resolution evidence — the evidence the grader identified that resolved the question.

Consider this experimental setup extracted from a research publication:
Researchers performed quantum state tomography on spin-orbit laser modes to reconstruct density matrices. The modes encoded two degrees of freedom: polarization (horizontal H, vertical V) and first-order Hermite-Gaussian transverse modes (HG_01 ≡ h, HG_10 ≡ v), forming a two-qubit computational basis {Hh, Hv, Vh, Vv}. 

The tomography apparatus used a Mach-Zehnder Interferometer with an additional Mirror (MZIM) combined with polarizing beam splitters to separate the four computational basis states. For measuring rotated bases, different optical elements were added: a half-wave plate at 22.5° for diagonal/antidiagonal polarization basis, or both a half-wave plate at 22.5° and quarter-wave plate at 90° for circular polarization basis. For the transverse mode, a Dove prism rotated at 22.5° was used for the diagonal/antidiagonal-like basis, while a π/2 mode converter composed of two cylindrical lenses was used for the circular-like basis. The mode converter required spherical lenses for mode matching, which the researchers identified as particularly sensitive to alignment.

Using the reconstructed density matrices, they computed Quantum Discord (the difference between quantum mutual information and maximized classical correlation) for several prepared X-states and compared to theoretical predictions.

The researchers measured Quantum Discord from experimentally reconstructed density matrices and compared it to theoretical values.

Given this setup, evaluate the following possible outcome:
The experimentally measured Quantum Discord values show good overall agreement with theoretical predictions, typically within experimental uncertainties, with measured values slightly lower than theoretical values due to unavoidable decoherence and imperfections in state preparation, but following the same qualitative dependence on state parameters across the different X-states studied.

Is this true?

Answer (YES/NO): NO